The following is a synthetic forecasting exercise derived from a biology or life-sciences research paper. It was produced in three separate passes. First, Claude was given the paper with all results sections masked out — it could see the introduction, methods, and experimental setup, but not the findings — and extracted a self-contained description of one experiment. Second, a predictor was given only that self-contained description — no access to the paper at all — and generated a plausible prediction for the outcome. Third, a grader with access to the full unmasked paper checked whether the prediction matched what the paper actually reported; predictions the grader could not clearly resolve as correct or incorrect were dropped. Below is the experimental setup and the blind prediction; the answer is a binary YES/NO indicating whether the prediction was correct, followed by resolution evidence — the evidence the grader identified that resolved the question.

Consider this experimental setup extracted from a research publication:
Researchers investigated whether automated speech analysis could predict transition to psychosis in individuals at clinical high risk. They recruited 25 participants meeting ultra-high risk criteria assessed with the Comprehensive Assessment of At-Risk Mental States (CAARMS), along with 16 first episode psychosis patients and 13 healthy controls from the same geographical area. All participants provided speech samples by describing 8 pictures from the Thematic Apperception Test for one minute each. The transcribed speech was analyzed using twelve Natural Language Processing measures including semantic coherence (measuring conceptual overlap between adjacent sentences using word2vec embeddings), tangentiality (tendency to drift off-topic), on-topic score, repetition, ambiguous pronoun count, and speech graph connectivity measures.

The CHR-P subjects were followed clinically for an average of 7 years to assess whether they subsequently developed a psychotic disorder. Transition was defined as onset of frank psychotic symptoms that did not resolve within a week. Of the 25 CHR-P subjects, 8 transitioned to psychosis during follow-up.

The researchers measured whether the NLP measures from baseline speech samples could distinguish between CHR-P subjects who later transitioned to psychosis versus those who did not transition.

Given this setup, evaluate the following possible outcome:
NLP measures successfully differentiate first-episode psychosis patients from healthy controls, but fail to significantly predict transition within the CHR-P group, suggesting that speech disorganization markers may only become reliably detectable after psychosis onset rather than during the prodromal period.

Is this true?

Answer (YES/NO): YES